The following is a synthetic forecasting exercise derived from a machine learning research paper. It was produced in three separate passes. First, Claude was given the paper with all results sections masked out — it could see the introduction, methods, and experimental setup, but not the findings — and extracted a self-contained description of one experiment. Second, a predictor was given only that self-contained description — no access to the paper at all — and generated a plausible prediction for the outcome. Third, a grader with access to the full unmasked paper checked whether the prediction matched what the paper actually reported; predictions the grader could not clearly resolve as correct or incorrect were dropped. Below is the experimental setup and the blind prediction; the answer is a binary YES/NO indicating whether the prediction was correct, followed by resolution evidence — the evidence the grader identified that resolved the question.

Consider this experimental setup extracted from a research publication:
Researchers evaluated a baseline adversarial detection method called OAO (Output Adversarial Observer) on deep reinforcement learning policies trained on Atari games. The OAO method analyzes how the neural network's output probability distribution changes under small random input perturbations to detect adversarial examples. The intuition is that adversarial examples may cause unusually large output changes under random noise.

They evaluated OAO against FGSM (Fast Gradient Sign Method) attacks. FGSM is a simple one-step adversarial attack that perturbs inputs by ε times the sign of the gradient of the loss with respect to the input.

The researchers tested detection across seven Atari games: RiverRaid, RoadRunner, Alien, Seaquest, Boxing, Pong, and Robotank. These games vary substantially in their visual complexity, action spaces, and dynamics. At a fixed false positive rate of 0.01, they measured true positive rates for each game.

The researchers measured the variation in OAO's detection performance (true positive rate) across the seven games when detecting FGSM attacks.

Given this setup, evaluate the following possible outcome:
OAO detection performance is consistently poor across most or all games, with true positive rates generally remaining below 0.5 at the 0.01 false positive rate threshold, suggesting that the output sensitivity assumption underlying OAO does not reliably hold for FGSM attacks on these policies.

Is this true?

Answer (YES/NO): NO